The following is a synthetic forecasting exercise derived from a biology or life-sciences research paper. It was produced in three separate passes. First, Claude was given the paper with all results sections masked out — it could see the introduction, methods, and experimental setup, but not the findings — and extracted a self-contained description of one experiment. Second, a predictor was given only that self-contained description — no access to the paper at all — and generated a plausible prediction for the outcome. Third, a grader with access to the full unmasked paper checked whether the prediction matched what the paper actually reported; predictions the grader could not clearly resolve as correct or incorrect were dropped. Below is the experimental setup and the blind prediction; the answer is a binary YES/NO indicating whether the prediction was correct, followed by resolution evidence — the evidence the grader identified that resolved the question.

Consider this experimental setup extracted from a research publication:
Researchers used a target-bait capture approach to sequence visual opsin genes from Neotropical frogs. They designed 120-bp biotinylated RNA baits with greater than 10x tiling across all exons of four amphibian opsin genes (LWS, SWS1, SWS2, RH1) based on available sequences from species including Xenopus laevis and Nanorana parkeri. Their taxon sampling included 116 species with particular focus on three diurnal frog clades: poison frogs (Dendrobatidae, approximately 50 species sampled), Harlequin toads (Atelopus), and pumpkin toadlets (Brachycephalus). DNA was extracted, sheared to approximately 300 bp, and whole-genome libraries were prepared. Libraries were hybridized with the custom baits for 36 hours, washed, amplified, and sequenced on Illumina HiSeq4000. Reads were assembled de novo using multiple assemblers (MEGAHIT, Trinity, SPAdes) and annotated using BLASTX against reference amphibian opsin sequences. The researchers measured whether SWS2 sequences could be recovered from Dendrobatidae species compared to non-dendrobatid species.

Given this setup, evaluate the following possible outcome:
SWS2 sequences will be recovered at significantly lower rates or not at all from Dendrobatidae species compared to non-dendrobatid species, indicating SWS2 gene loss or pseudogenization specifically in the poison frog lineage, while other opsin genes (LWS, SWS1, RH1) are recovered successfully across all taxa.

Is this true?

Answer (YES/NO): YES